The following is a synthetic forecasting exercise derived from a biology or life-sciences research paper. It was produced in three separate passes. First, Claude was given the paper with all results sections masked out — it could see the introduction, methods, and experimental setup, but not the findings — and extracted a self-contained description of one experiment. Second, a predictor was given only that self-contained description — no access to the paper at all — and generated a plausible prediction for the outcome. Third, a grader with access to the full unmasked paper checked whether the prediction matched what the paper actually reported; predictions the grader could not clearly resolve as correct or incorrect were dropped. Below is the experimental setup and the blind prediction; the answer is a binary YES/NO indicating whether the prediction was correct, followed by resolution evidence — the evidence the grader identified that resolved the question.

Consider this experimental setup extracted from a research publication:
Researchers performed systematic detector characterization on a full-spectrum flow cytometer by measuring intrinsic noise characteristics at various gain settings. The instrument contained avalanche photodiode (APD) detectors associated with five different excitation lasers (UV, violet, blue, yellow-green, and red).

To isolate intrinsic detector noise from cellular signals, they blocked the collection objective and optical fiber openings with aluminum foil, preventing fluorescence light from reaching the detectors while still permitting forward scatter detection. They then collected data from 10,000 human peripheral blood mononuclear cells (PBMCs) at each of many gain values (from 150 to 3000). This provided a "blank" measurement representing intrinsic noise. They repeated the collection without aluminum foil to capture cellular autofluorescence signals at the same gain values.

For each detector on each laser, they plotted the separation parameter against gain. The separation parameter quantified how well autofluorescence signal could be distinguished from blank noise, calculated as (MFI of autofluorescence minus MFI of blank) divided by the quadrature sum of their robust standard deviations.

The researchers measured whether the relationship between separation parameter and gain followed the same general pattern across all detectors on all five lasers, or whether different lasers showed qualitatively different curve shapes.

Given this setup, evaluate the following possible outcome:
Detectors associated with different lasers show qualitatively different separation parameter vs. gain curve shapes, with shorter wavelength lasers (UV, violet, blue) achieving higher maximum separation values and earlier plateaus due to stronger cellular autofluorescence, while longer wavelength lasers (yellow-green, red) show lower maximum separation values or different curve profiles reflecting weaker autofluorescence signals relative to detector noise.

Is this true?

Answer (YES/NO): NO